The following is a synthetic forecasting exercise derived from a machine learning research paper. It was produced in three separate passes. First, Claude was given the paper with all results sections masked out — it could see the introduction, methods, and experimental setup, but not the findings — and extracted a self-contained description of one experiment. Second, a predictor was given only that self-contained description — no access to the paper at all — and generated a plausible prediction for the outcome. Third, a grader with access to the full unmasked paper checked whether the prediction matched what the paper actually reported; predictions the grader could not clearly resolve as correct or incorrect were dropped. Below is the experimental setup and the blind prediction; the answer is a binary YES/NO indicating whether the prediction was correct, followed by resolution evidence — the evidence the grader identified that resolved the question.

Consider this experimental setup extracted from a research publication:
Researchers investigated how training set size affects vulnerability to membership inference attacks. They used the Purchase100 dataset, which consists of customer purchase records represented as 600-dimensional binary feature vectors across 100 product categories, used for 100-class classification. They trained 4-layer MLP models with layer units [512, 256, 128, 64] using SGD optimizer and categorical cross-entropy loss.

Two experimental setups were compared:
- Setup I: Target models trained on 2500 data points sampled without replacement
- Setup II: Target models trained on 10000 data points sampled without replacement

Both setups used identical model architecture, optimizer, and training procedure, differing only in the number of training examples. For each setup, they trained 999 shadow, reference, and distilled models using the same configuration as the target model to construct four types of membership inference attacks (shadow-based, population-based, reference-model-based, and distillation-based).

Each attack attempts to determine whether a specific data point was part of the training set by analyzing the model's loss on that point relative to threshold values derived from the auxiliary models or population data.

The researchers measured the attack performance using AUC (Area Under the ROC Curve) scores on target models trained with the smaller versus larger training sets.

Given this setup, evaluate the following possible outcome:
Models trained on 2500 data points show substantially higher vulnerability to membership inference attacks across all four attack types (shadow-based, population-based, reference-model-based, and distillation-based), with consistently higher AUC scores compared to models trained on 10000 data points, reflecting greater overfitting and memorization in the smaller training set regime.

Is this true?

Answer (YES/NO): YES